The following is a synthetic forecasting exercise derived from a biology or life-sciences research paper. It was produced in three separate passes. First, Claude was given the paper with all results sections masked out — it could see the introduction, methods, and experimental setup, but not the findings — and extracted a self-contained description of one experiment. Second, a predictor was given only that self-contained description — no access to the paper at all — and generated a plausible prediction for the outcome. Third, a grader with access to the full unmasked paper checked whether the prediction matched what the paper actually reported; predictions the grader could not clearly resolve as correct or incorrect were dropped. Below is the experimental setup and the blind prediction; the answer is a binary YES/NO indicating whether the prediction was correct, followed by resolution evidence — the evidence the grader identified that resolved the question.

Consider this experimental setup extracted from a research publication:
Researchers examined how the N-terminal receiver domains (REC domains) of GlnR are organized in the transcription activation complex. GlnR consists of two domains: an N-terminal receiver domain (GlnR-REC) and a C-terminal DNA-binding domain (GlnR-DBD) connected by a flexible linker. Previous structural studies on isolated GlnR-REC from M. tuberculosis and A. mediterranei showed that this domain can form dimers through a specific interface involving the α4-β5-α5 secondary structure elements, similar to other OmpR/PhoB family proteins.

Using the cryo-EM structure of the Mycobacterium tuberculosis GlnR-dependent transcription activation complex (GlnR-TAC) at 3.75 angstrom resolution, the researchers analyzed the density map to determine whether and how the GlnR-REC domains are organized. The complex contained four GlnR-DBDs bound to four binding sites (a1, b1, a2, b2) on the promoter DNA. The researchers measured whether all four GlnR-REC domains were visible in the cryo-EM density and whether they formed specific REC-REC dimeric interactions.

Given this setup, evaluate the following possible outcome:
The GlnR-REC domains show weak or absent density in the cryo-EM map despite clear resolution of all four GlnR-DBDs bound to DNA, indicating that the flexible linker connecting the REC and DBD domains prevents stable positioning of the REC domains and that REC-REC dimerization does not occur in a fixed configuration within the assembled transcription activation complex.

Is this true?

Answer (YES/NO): NO